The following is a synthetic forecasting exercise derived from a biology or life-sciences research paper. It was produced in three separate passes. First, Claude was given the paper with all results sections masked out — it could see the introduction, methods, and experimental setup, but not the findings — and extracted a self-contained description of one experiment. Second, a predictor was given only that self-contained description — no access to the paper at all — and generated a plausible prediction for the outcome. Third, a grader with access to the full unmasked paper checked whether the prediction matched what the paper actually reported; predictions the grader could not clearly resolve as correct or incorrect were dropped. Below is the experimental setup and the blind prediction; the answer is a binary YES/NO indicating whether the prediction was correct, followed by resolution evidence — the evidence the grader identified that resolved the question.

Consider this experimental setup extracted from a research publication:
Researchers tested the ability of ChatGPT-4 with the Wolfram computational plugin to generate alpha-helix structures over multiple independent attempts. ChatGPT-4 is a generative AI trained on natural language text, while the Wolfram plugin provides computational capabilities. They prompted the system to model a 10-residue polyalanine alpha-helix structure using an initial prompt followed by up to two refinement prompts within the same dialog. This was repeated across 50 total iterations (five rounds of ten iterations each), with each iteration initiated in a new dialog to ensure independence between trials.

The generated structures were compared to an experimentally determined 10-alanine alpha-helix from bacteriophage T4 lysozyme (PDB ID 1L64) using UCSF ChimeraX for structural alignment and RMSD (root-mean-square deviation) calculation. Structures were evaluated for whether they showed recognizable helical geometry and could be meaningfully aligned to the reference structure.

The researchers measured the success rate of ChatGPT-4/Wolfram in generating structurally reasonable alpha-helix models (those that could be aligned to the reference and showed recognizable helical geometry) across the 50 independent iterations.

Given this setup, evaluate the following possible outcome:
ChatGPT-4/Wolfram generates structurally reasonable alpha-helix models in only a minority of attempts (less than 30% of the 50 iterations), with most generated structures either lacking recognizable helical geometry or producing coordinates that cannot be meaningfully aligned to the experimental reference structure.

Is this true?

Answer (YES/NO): NO